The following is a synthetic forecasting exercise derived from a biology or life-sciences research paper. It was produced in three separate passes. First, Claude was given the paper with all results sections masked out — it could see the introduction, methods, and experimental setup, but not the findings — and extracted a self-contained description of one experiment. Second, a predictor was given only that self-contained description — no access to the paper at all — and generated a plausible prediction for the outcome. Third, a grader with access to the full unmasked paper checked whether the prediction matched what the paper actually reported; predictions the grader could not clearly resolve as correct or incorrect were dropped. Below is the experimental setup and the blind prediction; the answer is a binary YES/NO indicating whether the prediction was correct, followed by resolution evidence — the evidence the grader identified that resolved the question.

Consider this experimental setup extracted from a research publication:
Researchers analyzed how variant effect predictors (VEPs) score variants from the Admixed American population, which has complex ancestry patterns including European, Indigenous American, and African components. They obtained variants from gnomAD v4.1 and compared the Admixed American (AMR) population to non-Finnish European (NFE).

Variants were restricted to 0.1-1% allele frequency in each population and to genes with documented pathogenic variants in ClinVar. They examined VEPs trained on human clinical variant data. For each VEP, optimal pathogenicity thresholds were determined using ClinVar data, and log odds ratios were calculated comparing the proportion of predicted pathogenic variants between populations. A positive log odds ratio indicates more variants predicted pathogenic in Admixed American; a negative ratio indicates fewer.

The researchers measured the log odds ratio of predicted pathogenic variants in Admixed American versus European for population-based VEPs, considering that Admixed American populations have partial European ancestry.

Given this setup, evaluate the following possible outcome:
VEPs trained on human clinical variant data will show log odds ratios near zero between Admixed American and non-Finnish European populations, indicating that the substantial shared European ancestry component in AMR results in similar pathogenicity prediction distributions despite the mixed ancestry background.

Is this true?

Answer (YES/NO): NO